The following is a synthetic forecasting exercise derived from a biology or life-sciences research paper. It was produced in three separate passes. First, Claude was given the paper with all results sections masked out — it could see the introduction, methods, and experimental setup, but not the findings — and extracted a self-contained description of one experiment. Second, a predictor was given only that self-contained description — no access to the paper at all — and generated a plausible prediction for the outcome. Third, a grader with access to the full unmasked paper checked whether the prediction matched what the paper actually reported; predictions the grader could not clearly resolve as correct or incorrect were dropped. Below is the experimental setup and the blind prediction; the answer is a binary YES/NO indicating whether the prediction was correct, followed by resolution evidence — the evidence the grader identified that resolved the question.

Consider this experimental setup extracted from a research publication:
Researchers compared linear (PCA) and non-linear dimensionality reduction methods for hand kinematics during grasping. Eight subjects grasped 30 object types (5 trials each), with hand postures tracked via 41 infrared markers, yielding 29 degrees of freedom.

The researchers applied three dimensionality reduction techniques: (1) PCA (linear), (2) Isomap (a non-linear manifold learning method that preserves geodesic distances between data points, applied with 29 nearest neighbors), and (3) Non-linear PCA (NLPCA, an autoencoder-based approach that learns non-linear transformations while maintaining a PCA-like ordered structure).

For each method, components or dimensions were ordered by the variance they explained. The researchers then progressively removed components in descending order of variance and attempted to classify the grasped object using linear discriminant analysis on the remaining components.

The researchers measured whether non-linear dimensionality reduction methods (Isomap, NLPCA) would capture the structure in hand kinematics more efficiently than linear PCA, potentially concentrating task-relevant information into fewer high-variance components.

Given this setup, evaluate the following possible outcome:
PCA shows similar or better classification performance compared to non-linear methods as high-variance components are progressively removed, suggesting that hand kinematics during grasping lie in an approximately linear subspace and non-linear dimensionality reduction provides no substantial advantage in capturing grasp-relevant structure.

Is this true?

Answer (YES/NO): NO